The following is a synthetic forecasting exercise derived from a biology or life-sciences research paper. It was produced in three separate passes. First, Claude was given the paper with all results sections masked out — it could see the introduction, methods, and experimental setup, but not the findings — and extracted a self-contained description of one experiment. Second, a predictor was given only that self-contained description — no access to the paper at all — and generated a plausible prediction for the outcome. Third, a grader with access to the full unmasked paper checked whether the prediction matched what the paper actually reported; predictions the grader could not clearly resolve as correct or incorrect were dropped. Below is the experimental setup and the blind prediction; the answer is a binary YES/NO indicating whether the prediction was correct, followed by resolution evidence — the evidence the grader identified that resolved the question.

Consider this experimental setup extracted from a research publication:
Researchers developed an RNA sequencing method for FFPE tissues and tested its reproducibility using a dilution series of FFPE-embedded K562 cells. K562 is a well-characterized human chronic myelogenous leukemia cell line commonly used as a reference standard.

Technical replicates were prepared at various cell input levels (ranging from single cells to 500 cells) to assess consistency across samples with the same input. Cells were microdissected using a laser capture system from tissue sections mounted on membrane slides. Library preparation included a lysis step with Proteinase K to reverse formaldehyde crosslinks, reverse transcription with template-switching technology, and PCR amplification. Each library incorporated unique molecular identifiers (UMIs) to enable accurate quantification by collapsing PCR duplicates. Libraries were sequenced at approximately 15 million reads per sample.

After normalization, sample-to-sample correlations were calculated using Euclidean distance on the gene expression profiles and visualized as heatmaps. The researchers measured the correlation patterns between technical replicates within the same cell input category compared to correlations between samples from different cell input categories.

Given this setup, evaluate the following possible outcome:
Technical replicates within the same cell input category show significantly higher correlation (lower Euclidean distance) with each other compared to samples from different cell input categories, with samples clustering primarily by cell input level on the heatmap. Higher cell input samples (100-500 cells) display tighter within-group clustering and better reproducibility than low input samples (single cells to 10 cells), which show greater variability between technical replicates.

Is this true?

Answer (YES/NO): YES